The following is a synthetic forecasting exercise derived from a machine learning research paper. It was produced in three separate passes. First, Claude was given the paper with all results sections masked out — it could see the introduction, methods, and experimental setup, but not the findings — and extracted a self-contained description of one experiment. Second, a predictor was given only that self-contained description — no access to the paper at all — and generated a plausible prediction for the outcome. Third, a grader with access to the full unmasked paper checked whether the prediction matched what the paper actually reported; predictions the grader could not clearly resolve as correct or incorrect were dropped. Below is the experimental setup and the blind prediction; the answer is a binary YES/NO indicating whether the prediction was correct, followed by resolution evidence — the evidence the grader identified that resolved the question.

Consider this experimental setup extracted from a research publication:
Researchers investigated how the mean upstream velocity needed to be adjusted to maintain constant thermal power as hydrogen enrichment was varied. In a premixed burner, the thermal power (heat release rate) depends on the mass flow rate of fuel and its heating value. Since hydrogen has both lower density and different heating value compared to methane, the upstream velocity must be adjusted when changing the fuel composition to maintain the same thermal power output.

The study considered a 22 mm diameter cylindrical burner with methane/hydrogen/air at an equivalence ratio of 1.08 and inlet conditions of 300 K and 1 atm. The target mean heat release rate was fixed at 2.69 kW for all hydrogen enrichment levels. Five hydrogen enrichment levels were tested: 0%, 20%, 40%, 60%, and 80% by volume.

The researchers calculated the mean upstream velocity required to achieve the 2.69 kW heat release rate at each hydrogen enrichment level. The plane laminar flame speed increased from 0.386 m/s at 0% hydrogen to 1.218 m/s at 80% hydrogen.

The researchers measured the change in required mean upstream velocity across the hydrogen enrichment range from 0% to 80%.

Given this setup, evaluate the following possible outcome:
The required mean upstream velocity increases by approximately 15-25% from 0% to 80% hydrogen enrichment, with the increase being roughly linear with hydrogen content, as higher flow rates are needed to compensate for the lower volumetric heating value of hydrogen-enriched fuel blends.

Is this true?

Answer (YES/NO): NO